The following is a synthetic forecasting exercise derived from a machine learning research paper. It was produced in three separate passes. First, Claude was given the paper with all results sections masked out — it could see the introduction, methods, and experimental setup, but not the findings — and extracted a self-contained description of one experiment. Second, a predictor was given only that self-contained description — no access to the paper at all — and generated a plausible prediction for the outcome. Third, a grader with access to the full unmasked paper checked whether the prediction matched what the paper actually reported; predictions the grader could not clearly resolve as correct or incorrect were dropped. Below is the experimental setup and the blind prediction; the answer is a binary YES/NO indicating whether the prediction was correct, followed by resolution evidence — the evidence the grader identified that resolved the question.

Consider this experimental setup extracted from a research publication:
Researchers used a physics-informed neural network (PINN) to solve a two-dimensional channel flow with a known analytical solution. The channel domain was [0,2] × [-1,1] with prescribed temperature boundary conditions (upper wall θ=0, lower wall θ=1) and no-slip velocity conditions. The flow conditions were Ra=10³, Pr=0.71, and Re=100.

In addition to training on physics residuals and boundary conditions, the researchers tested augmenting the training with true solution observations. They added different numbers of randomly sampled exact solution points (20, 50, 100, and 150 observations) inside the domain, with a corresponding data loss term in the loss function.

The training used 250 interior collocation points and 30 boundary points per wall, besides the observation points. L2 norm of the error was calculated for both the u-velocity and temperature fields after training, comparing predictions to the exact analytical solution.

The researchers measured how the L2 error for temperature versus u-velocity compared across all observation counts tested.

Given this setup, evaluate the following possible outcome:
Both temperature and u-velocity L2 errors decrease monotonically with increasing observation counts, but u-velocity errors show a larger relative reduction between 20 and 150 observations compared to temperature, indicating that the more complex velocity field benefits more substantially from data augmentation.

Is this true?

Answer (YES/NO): YES